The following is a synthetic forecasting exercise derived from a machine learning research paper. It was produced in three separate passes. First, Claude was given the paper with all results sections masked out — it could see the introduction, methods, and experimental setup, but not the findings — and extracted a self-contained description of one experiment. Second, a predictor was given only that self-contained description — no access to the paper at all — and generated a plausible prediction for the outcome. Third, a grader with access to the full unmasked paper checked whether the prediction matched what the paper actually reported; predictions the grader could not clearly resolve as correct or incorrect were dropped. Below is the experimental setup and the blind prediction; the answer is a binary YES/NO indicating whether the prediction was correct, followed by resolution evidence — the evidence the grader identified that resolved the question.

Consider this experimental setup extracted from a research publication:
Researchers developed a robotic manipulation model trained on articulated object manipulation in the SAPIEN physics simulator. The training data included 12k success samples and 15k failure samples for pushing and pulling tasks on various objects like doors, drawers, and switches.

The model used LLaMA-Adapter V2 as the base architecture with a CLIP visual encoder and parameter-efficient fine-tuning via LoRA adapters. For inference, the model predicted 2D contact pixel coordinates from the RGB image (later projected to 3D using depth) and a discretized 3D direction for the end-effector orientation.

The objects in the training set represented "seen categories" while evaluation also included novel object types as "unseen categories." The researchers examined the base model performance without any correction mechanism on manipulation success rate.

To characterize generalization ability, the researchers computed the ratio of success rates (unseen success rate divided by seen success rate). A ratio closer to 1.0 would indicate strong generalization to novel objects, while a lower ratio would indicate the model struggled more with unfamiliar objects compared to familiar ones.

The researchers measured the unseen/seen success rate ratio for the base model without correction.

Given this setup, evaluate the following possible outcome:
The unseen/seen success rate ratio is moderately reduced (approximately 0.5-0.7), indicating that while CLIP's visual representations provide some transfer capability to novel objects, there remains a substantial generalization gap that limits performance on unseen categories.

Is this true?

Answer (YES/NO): NO